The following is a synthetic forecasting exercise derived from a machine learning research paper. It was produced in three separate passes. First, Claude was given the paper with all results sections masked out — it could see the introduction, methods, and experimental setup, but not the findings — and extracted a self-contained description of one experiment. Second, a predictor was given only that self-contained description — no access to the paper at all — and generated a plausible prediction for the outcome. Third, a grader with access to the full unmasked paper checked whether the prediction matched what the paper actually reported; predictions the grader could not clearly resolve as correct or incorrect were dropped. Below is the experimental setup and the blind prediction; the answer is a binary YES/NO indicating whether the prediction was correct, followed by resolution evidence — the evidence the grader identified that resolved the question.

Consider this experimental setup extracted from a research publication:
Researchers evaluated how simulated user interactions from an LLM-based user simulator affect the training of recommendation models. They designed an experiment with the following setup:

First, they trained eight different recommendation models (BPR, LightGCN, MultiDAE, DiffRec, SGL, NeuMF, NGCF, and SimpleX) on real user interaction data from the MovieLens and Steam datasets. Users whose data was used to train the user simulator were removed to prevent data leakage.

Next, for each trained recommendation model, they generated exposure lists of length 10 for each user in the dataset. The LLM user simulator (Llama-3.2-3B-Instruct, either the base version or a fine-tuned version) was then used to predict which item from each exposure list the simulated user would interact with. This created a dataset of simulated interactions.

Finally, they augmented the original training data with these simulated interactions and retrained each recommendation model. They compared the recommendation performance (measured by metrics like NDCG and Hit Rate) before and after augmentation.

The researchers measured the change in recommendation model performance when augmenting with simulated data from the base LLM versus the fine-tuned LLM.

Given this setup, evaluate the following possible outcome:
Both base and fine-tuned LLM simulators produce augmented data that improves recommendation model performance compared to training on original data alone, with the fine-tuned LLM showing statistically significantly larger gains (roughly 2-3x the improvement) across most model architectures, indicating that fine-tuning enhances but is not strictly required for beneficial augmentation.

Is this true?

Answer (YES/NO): NO